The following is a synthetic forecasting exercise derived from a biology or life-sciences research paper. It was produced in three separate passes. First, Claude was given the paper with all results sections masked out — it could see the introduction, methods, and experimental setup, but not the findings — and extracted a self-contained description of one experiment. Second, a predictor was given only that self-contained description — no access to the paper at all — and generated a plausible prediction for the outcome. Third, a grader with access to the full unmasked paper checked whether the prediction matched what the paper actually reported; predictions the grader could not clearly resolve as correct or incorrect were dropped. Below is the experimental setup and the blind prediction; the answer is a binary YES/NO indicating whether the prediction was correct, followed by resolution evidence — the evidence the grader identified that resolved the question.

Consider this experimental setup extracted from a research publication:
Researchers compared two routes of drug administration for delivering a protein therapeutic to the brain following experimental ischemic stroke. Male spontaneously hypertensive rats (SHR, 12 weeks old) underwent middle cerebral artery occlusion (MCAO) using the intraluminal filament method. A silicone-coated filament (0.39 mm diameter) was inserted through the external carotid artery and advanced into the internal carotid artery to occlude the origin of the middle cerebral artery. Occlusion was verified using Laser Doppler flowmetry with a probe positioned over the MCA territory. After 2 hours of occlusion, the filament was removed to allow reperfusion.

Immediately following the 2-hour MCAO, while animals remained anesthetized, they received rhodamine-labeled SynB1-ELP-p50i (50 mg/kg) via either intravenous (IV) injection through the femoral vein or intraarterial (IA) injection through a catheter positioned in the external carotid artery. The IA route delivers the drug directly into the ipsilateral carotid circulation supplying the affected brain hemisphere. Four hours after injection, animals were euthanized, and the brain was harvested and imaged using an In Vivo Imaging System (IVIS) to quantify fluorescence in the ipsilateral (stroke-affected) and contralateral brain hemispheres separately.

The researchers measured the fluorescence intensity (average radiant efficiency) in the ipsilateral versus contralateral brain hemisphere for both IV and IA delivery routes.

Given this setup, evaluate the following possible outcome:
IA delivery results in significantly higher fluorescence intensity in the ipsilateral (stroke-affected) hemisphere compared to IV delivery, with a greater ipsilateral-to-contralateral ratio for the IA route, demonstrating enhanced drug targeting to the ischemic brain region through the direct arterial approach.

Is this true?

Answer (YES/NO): NO